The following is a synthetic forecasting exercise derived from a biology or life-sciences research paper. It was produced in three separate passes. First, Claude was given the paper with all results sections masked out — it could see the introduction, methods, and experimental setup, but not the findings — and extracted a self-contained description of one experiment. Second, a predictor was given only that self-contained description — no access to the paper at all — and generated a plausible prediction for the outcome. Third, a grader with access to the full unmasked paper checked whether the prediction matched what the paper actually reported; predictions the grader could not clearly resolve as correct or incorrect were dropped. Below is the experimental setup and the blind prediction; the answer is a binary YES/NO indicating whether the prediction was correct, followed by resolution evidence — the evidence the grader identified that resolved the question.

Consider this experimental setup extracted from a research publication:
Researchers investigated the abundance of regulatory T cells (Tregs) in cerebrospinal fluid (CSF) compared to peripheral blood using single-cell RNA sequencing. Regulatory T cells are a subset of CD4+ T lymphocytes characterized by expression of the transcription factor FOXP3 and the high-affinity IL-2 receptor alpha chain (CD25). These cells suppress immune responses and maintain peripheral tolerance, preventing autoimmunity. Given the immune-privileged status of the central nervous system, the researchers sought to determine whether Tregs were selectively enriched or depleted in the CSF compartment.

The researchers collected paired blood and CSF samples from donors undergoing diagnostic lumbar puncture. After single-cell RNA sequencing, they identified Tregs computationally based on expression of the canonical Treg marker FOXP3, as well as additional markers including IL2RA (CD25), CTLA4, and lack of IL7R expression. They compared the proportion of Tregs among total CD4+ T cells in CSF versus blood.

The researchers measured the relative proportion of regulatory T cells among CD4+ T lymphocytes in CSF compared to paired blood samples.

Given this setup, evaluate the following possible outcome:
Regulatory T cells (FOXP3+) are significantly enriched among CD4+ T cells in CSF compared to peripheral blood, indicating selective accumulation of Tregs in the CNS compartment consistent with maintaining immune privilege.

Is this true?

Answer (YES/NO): YES